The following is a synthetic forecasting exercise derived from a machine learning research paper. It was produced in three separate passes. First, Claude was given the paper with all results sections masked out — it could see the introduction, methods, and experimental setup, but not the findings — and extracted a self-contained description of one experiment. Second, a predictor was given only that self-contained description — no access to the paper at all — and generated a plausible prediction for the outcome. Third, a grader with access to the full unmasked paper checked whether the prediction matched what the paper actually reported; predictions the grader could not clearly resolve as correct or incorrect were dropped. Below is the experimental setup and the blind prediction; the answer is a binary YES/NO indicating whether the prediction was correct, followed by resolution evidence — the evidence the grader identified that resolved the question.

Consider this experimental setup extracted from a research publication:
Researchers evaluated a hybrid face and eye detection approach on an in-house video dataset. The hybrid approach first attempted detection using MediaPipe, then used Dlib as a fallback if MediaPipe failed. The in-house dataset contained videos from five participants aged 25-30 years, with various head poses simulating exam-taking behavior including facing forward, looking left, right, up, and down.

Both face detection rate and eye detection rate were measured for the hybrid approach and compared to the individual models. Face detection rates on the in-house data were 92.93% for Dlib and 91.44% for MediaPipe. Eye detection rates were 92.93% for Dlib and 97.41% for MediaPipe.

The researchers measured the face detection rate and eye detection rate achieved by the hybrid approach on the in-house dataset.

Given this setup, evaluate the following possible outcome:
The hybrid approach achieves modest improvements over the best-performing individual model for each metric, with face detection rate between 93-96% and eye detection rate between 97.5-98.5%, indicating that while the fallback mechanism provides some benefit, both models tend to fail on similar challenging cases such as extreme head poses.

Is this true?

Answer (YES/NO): YES